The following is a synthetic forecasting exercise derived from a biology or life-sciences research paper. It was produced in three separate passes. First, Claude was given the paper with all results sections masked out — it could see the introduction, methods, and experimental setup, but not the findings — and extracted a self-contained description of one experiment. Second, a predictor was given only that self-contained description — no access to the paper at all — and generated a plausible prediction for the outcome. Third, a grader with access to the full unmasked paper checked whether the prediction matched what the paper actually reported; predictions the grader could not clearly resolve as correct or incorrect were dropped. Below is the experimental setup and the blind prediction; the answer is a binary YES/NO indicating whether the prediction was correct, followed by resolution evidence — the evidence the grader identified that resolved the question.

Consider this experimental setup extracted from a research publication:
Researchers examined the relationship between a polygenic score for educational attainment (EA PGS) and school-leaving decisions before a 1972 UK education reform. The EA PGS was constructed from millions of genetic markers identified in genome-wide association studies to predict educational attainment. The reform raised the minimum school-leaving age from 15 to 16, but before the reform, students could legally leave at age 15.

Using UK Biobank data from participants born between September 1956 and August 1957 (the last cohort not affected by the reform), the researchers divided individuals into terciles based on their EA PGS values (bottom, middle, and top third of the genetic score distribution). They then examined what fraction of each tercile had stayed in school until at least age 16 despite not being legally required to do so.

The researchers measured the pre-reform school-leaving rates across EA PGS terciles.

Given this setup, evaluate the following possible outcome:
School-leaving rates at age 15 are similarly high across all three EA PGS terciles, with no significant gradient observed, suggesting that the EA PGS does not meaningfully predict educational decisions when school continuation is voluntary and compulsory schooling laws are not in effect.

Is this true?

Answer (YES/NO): NO